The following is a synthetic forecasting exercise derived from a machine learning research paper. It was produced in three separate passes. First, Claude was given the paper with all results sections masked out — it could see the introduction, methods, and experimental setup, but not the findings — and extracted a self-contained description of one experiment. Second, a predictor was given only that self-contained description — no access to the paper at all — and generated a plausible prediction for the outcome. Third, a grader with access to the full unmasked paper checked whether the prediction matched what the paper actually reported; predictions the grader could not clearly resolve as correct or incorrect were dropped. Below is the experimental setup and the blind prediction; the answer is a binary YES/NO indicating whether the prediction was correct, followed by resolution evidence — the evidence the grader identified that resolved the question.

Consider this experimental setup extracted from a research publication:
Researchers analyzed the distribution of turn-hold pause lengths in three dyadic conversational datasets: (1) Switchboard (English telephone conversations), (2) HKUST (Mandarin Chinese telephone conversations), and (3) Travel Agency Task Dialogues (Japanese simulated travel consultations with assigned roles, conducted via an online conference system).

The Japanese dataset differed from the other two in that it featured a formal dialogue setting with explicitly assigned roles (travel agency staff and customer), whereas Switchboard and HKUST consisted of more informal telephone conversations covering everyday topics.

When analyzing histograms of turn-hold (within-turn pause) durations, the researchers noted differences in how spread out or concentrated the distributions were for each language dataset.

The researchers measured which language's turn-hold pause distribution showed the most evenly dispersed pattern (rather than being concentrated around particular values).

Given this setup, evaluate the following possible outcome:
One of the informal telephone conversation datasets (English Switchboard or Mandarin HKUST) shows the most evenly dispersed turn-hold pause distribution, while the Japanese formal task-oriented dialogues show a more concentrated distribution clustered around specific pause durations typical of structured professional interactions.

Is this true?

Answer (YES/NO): NO